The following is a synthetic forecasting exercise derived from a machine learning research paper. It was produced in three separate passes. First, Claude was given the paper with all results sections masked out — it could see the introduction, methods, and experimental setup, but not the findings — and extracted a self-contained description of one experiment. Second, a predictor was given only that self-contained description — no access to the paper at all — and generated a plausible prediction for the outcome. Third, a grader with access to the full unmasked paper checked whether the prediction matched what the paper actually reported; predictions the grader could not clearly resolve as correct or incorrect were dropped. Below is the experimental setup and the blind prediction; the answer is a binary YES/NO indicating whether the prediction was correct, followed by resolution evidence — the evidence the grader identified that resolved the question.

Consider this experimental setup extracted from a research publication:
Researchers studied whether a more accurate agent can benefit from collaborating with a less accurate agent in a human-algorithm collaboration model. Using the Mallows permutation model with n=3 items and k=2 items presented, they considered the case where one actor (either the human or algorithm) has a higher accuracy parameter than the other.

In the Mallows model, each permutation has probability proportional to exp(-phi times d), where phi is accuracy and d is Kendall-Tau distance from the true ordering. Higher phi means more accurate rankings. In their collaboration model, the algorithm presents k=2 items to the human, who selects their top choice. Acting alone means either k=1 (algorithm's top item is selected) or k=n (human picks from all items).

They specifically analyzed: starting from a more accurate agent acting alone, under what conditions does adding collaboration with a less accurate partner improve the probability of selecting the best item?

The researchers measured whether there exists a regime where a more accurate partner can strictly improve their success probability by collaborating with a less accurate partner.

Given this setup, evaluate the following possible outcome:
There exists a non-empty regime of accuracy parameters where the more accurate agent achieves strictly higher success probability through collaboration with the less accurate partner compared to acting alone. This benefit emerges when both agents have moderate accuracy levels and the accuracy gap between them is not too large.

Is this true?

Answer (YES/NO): NO